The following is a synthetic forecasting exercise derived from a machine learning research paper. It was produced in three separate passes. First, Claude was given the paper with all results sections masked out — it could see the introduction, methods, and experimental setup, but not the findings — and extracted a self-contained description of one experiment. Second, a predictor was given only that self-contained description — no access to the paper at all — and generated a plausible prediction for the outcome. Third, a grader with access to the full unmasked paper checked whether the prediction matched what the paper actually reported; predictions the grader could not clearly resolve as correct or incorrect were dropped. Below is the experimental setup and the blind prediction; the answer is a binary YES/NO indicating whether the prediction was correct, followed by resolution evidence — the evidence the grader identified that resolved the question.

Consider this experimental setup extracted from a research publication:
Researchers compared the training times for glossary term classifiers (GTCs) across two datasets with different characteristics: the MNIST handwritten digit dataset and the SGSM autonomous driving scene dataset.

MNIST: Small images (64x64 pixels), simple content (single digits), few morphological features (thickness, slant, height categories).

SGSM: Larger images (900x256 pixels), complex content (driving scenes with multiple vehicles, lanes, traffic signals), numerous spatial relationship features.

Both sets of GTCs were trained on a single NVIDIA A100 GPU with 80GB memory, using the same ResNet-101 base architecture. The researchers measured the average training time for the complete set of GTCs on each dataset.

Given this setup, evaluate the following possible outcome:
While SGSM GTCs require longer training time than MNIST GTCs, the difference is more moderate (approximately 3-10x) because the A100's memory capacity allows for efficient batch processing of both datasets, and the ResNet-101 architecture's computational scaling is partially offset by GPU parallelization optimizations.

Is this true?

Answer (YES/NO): YES